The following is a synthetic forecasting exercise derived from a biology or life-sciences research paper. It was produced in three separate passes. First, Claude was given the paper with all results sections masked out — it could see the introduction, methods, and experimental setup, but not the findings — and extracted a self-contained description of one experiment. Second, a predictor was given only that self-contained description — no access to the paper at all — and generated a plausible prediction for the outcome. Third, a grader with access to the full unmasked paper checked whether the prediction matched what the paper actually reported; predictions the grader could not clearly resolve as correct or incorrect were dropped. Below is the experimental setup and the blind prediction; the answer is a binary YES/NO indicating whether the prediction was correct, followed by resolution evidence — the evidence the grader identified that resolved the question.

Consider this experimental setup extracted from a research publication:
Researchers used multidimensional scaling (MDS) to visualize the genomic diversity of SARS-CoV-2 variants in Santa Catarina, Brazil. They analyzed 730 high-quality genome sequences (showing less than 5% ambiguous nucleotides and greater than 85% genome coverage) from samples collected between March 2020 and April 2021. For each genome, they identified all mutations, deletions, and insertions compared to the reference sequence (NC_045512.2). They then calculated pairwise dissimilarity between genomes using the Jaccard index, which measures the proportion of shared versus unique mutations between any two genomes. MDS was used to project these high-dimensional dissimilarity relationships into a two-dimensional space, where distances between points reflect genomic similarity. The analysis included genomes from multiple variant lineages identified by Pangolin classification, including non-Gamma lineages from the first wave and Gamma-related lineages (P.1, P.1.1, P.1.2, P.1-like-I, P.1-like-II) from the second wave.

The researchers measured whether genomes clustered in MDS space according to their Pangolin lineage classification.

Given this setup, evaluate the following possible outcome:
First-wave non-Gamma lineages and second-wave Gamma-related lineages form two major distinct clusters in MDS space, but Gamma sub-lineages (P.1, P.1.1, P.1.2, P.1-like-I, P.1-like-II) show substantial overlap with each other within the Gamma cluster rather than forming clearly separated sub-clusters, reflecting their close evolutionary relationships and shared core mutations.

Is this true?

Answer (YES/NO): NO